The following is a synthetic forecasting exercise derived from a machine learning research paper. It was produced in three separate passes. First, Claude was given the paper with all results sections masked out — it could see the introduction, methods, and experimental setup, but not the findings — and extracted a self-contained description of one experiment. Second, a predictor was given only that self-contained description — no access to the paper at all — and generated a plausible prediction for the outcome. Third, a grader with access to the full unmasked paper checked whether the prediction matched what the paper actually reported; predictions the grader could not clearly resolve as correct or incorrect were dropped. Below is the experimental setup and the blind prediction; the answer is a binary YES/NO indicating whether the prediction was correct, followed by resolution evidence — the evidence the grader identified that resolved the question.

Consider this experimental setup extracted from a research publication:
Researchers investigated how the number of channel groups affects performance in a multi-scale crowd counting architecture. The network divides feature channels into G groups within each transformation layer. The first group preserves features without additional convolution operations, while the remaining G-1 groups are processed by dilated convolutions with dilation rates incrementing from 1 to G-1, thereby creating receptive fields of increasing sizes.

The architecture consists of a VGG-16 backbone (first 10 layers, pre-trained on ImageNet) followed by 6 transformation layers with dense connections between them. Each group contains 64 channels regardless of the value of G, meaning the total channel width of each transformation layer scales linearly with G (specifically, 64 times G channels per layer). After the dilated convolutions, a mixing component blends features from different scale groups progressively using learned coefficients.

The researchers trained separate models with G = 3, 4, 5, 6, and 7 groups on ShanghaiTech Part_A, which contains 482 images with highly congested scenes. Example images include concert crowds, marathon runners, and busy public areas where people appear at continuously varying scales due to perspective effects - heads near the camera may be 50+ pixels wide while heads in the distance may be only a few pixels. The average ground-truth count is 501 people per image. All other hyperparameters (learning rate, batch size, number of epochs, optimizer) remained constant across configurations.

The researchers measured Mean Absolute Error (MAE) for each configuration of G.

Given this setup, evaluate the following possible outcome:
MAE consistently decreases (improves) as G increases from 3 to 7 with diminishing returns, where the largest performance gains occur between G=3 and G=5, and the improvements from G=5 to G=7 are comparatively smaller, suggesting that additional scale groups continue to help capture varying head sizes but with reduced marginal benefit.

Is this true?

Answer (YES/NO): NO